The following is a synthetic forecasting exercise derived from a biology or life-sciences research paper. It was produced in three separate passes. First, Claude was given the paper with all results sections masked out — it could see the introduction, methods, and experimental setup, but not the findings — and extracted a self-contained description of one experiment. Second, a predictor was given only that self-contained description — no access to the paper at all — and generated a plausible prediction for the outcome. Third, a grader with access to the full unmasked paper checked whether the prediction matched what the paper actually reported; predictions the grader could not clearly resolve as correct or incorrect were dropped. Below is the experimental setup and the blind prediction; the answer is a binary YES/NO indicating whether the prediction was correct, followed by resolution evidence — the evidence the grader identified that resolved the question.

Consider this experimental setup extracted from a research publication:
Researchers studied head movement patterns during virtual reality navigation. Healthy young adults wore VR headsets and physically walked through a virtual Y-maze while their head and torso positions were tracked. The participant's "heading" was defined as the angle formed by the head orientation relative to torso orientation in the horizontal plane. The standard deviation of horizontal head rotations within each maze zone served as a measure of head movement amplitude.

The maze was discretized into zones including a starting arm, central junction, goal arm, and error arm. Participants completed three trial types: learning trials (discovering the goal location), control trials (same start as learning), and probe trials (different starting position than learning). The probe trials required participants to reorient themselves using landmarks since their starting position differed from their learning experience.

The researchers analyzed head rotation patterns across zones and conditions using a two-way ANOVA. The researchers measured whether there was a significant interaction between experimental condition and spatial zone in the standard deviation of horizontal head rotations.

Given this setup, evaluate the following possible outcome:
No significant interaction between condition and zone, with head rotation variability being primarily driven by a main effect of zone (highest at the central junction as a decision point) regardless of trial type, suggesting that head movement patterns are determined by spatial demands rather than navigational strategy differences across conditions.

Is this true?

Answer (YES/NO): NO